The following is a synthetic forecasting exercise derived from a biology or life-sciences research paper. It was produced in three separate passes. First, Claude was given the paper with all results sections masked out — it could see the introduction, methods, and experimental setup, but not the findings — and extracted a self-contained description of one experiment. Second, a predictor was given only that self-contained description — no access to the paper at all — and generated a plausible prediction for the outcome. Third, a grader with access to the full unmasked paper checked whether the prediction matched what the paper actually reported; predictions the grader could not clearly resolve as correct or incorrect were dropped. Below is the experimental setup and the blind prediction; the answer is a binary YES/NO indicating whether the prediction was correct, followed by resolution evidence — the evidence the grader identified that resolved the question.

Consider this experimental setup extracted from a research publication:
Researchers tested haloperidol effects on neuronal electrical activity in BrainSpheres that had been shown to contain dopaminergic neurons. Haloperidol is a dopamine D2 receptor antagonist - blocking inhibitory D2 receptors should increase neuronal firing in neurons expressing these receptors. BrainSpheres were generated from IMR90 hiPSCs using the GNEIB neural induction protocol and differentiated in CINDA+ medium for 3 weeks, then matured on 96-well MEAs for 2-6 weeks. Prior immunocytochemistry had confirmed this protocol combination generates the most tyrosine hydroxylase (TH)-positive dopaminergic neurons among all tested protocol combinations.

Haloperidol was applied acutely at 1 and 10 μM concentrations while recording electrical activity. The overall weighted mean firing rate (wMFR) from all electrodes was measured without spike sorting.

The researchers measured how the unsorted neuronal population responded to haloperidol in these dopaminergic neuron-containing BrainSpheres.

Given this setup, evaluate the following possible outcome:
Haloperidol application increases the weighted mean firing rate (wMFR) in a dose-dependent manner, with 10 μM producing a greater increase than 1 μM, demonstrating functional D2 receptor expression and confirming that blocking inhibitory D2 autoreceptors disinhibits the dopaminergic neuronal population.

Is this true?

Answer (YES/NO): NO